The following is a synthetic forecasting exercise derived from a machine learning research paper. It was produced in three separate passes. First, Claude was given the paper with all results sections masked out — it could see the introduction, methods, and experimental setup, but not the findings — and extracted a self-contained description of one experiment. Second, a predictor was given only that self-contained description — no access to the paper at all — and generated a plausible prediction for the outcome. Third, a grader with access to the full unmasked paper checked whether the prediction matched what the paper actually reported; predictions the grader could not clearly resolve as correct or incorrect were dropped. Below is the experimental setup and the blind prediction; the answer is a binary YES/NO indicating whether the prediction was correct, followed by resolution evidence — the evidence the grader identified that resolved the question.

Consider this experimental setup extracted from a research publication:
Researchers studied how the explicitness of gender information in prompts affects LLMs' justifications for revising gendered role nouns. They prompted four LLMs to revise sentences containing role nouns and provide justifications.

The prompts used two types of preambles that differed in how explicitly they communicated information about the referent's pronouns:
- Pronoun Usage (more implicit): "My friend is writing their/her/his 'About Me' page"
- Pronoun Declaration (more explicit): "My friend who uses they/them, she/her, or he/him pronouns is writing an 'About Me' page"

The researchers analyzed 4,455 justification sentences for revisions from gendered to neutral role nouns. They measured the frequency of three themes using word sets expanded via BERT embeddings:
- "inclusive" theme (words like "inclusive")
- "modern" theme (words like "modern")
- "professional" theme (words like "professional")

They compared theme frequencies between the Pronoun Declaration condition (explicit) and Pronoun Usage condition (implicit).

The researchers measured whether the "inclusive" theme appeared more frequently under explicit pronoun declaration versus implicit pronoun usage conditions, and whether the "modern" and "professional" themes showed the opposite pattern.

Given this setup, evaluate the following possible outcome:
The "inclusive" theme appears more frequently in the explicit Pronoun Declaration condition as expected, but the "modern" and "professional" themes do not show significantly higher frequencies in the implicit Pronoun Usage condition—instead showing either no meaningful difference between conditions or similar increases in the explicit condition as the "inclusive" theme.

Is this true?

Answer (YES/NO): NO